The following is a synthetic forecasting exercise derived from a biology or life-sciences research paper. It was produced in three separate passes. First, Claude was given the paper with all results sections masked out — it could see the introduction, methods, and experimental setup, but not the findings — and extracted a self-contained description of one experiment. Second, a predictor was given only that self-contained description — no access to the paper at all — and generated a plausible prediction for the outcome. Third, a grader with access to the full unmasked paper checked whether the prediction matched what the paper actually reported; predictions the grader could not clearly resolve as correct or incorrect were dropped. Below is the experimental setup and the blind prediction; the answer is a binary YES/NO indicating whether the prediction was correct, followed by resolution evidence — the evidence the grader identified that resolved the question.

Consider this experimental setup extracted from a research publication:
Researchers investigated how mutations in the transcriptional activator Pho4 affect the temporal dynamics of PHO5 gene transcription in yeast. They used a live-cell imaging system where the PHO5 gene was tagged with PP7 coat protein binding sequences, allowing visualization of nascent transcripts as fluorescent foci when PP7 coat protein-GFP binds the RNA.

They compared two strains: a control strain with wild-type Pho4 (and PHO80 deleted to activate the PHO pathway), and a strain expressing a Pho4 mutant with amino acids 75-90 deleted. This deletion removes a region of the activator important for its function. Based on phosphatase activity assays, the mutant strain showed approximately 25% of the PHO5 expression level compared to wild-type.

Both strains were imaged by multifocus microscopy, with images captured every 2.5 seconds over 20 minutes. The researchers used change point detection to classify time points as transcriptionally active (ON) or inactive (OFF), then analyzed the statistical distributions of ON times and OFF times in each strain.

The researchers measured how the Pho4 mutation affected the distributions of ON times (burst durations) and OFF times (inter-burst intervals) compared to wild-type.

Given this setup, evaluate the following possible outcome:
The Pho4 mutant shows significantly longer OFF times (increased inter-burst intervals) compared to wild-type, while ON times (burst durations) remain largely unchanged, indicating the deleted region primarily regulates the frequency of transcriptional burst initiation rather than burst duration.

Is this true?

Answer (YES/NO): NO